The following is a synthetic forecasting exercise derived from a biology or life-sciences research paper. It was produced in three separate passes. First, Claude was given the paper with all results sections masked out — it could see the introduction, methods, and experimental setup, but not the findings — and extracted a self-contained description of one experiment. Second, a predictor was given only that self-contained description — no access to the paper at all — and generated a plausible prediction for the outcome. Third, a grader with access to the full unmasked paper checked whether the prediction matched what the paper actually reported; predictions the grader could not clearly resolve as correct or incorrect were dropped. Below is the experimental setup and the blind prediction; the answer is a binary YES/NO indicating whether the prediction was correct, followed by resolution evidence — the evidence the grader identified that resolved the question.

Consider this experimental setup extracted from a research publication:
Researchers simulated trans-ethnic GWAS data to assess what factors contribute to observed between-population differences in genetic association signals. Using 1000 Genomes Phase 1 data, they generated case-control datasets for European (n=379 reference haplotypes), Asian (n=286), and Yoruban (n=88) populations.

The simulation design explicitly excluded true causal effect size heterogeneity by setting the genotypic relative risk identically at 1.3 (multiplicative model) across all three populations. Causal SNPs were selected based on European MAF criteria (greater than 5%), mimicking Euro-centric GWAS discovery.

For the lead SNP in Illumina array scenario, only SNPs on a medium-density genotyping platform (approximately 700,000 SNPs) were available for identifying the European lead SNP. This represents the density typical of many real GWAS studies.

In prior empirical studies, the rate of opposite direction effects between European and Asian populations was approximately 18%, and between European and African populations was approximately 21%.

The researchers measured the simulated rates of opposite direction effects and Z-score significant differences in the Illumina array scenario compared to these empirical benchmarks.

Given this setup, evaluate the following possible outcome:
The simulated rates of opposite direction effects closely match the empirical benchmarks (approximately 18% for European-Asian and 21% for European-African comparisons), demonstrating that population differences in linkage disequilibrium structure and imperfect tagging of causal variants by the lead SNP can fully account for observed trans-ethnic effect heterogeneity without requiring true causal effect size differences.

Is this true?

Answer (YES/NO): NO